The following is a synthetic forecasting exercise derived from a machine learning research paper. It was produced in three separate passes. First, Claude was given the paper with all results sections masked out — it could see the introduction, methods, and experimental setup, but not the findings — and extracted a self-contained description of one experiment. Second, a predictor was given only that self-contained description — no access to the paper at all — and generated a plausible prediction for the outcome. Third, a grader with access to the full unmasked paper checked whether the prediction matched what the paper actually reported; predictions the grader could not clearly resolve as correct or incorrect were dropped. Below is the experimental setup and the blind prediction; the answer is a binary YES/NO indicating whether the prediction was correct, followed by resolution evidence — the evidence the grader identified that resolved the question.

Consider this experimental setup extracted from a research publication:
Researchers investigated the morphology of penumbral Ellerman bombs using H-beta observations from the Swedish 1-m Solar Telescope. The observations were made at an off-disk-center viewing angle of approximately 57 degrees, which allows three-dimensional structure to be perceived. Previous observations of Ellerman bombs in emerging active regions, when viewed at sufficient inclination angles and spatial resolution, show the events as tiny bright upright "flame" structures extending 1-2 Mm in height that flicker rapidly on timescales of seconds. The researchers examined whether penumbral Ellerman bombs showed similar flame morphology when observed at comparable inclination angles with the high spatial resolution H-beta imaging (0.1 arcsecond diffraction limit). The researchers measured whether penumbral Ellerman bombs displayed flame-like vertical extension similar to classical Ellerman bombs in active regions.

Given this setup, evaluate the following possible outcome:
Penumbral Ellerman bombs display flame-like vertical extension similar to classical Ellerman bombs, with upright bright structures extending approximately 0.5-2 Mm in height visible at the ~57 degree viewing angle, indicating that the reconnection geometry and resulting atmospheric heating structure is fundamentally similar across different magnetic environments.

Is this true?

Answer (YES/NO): NO